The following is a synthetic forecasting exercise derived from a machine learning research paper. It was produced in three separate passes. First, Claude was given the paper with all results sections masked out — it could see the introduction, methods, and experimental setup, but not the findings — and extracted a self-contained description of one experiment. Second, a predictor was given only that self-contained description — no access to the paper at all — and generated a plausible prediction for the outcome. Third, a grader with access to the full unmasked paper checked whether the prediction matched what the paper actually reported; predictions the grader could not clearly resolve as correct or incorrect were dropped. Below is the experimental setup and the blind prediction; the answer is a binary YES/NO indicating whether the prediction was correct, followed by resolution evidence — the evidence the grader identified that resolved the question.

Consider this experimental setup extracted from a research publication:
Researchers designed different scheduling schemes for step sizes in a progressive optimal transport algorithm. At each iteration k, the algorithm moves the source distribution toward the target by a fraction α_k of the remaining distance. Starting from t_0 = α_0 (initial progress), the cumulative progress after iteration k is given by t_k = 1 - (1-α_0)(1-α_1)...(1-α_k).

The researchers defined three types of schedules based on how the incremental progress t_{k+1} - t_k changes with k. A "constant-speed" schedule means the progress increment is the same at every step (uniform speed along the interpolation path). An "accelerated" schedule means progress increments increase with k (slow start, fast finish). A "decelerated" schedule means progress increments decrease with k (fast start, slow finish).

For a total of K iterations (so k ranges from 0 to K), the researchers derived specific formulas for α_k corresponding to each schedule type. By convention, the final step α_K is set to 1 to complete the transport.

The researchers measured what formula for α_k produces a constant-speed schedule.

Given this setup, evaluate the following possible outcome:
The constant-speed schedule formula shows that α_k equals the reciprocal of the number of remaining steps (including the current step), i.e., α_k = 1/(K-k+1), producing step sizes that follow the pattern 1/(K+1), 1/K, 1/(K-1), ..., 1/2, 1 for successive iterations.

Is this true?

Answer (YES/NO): NO